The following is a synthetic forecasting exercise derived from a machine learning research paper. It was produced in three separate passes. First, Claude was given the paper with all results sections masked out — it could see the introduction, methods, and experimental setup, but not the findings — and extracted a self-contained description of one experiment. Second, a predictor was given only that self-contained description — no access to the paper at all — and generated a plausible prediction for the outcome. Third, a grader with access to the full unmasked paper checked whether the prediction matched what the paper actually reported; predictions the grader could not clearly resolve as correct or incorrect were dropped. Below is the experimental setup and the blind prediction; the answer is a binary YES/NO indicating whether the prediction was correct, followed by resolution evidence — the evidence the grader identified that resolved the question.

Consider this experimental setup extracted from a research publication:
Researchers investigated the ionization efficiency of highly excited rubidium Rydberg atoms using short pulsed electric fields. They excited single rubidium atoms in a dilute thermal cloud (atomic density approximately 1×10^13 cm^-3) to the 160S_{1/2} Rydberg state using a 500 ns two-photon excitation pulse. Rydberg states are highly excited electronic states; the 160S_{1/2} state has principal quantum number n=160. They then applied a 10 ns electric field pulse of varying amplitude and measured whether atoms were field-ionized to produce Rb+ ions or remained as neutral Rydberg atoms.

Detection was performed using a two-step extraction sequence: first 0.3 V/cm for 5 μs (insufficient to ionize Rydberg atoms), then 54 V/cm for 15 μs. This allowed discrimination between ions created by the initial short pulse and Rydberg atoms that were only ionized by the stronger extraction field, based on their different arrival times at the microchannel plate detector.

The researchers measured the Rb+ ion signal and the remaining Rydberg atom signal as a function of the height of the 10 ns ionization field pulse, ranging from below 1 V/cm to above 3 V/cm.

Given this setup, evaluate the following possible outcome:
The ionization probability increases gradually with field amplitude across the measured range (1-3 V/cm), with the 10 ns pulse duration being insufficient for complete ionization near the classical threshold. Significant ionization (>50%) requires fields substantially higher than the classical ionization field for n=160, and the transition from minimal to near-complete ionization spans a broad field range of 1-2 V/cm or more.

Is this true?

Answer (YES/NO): YES